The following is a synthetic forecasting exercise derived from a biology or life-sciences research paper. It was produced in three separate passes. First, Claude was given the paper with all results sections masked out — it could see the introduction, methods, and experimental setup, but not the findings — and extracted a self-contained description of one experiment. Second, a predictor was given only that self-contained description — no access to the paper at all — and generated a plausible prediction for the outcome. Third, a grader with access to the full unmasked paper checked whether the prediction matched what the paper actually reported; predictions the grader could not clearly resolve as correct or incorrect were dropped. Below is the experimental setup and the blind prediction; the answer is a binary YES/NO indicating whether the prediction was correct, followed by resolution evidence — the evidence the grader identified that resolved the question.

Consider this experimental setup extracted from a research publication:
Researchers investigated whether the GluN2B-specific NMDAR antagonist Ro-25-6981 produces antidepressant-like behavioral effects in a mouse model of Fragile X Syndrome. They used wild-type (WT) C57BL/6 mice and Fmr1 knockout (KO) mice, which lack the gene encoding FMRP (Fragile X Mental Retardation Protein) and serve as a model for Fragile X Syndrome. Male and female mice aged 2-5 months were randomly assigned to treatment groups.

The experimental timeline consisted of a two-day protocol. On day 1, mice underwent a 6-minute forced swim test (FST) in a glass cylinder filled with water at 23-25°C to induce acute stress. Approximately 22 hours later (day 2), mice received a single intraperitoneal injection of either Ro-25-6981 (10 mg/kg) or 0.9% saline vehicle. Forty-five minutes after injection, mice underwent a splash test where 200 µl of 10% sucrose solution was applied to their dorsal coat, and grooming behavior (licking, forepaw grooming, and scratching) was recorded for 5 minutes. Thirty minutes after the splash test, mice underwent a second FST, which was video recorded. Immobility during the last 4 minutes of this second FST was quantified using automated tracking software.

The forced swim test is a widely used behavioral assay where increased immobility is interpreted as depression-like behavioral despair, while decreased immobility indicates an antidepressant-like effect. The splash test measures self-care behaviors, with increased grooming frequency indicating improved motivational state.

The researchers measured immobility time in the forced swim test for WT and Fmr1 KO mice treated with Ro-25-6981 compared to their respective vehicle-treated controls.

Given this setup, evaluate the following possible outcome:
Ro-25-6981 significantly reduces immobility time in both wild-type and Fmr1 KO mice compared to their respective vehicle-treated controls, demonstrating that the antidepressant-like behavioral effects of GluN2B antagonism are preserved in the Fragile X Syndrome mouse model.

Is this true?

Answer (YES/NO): NO